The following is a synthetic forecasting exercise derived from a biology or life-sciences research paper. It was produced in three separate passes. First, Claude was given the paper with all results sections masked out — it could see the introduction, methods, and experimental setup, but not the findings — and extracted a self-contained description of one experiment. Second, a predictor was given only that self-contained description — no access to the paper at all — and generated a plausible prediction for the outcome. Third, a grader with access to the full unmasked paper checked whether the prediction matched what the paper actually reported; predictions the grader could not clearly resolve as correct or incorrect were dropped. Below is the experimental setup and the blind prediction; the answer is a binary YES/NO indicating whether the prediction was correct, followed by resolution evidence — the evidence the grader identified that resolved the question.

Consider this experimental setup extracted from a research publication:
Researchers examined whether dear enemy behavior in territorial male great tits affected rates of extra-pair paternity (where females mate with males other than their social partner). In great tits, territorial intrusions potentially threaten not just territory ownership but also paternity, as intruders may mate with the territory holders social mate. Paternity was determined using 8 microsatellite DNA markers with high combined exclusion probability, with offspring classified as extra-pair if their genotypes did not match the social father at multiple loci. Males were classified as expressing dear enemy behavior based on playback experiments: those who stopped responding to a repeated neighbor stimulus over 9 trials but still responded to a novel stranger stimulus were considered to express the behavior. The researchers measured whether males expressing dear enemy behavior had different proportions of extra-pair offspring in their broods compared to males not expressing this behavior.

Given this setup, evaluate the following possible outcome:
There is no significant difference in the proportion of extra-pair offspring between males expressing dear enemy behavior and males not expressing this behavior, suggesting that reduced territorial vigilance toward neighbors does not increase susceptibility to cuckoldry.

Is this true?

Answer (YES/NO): YES